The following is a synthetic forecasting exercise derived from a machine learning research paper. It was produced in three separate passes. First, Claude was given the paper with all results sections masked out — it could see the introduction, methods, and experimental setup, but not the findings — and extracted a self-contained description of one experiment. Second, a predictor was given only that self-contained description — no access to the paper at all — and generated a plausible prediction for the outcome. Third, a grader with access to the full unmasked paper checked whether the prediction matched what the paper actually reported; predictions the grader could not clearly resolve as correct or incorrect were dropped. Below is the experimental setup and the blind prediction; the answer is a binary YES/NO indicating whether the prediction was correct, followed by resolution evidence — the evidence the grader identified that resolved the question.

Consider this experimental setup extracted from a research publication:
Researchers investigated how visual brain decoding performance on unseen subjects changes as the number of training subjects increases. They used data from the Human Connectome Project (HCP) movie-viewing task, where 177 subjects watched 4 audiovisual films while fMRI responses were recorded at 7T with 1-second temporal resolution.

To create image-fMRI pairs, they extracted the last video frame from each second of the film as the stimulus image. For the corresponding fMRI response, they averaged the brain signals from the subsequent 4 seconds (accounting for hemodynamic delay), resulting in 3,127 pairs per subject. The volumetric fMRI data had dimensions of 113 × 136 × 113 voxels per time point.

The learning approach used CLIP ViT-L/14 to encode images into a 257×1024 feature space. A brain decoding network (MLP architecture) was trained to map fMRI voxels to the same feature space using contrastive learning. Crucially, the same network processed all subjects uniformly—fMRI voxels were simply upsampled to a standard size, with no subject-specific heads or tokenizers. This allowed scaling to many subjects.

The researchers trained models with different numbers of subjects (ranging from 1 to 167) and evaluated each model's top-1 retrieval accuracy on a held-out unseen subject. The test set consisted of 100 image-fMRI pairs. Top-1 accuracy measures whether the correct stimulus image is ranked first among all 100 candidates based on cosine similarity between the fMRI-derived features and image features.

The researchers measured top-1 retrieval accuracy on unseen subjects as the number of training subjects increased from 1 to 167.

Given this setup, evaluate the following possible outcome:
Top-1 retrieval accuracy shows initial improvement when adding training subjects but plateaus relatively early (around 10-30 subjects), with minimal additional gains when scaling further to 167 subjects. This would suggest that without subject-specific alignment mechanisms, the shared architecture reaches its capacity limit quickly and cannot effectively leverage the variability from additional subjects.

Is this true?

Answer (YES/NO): NO